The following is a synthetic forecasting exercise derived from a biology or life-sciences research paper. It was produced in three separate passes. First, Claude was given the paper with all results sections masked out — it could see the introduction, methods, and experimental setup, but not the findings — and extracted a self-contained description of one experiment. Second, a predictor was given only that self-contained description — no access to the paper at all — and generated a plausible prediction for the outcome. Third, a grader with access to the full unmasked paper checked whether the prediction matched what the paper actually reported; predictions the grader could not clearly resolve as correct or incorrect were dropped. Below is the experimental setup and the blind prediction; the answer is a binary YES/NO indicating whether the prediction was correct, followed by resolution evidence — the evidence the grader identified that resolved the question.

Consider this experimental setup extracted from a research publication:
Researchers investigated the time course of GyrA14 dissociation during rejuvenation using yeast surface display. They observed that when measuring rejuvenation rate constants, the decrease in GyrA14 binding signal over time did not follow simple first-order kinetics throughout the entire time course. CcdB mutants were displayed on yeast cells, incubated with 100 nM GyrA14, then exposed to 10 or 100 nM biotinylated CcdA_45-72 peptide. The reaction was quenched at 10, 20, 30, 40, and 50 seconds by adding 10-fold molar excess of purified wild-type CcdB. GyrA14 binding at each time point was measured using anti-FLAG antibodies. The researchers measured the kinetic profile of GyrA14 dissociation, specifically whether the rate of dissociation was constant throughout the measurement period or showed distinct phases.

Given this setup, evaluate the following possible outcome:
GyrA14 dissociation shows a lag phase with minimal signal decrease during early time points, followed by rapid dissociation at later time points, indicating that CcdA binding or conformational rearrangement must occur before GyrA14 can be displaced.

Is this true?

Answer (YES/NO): NO